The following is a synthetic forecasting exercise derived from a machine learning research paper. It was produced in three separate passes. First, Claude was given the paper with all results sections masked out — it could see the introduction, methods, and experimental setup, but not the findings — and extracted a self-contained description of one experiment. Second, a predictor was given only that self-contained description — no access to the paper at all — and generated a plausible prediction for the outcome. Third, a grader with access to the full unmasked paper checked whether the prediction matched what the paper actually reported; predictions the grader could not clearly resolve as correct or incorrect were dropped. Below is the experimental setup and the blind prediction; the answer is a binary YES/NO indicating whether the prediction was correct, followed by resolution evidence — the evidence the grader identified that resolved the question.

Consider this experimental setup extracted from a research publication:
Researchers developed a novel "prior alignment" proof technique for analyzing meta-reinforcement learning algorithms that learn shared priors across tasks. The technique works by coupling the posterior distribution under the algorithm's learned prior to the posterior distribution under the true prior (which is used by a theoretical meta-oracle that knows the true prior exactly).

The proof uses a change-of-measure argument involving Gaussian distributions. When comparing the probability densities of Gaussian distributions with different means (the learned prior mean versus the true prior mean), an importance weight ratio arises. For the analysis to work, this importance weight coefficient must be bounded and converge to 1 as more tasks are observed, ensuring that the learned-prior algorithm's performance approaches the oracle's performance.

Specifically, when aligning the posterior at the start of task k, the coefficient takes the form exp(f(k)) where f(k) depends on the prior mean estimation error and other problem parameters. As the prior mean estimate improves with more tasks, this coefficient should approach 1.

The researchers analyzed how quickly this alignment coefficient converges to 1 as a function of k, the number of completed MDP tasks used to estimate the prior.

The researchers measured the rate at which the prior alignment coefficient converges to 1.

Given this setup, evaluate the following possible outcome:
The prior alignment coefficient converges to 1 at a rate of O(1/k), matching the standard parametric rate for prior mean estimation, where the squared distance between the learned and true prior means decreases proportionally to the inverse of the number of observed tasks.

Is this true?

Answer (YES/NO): NO